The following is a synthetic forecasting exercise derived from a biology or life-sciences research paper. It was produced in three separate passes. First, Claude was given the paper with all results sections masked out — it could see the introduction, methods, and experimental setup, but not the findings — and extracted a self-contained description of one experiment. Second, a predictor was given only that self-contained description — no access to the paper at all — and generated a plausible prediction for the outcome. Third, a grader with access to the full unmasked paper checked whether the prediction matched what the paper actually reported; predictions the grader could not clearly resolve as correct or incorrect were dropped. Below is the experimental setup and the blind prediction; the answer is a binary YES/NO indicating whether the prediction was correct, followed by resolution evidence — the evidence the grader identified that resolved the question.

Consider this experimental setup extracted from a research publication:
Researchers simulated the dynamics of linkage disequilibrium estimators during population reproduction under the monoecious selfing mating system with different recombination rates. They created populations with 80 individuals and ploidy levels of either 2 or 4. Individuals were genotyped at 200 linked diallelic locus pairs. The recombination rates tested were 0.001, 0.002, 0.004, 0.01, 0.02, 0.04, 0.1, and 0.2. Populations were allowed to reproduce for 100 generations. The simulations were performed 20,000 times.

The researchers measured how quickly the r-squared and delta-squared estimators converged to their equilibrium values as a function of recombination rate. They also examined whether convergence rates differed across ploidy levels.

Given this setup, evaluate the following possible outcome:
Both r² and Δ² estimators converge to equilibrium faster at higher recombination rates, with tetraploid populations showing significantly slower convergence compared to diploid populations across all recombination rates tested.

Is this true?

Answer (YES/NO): NO